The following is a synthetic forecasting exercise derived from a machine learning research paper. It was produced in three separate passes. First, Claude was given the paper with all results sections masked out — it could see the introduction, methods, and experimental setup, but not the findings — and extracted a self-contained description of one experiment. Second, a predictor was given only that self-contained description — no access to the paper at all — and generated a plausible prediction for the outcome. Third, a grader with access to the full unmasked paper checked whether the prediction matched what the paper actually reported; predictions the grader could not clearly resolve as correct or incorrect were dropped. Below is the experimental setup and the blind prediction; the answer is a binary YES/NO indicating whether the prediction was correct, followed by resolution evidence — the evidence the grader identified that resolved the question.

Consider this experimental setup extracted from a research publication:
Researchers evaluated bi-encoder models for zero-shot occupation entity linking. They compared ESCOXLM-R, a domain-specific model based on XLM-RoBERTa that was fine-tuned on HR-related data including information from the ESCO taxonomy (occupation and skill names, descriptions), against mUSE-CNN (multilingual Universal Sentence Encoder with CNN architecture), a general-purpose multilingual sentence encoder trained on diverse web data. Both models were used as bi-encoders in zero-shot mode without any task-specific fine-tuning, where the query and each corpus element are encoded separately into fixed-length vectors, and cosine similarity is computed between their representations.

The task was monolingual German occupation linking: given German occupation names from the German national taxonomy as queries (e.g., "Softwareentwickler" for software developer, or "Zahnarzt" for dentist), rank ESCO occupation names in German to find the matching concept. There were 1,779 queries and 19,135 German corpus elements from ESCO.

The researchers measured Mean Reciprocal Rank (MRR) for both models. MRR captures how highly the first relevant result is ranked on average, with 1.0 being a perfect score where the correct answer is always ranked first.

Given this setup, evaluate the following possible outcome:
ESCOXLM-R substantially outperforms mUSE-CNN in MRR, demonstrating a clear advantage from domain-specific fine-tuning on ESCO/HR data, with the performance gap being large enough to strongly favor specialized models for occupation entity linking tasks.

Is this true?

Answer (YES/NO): NO